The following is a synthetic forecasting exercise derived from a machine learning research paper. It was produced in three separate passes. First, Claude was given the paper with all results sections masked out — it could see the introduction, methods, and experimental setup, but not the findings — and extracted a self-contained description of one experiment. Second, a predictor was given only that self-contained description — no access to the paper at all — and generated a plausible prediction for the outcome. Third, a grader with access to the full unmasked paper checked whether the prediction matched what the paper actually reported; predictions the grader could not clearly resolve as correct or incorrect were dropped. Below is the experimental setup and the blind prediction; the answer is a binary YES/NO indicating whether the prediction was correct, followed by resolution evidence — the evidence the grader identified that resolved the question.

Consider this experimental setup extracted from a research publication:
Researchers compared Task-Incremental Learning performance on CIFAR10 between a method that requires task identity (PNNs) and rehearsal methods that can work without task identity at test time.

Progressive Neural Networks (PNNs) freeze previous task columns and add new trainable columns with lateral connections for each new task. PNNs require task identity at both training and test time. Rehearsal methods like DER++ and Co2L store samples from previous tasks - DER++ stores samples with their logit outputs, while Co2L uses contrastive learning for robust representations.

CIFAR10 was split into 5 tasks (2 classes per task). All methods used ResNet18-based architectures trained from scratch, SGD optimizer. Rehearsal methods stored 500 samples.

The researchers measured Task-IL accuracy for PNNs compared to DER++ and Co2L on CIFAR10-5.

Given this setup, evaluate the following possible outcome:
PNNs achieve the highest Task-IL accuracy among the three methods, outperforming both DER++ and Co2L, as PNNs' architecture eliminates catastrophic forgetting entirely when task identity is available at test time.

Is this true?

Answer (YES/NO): NO